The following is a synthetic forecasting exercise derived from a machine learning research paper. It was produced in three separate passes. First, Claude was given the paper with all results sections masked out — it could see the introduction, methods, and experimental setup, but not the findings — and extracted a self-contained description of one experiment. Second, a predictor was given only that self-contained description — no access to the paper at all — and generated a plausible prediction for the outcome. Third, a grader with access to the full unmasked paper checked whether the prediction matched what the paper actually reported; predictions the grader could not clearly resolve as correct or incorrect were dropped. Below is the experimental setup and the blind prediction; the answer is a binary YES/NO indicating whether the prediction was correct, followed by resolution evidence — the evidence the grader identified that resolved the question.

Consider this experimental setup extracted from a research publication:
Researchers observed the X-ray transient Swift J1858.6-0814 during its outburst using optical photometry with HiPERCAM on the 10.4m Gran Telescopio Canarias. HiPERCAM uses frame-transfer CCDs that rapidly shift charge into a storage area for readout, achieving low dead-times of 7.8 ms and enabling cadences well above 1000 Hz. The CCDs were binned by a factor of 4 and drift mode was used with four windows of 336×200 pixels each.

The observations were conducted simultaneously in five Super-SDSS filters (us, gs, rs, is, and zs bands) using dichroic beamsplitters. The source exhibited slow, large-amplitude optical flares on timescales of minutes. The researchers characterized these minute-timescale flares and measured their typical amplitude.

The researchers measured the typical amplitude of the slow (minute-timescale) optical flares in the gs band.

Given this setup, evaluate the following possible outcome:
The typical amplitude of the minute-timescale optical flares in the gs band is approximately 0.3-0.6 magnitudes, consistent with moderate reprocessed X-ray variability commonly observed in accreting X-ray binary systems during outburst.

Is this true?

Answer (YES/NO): NO